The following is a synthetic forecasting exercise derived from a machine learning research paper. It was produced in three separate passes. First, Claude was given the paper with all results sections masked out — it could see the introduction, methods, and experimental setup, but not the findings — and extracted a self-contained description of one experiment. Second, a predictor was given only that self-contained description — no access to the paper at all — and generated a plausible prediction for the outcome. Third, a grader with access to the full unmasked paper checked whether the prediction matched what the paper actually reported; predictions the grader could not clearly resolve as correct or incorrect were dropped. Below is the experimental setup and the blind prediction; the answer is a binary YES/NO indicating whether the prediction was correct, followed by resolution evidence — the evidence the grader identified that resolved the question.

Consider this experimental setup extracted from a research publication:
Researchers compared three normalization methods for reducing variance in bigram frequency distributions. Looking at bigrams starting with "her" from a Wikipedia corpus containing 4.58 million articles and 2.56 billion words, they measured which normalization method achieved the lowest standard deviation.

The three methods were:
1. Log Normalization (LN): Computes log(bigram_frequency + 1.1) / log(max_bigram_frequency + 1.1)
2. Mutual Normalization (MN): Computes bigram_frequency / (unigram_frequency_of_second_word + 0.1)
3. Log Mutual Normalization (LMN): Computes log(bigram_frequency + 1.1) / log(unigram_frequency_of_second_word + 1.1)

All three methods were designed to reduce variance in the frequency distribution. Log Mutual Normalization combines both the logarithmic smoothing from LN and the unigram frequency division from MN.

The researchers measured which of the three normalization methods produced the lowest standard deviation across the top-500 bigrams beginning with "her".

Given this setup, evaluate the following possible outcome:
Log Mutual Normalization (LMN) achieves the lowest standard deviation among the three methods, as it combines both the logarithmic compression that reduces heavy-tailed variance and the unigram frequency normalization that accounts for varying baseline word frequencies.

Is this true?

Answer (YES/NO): NO